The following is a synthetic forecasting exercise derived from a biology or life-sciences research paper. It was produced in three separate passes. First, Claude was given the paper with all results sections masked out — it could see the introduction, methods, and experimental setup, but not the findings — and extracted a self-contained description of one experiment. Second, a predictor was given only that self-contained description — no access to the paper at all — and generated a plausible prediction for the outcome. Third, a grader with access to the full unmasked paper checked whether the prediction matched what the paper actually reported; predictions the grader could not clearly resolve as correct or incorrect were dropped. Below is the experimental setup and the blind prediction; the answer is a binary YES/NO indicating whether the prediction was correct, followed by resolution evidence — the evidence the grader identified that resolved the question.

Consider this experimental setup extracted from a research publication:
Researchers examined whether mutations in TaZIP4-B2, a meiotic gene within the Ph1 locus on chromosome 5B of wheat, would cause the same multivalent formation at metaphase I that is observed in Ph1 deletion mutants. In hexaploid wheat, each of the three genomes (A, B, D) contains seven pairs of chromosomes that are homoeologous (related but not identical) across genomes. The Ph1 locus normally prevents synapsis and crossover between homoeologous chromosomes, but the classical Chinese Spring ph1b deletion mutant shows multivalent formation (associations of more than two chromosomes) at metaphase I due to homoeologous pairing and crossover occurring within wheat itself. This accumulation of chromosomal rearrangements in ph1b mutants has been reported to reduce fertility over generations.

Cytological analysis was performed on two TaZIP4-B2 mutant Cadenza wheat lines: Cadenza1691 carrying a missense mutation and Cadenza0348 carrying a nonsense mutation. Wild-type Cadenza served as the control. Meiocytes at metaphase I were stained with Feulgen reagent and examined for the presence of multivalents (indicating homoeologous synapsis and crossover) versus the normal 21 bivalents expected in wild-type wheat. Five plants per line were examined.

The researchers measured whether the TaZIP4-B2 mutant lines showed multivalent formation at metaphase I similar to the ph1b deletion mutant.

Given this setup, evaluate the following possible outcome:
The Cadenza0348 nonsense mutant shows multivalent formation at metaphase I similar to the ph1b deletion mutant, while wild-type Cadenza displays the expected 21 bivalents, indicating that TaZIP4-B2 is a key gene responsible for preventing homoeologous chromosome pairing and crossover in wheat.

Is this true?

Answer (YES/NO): NO